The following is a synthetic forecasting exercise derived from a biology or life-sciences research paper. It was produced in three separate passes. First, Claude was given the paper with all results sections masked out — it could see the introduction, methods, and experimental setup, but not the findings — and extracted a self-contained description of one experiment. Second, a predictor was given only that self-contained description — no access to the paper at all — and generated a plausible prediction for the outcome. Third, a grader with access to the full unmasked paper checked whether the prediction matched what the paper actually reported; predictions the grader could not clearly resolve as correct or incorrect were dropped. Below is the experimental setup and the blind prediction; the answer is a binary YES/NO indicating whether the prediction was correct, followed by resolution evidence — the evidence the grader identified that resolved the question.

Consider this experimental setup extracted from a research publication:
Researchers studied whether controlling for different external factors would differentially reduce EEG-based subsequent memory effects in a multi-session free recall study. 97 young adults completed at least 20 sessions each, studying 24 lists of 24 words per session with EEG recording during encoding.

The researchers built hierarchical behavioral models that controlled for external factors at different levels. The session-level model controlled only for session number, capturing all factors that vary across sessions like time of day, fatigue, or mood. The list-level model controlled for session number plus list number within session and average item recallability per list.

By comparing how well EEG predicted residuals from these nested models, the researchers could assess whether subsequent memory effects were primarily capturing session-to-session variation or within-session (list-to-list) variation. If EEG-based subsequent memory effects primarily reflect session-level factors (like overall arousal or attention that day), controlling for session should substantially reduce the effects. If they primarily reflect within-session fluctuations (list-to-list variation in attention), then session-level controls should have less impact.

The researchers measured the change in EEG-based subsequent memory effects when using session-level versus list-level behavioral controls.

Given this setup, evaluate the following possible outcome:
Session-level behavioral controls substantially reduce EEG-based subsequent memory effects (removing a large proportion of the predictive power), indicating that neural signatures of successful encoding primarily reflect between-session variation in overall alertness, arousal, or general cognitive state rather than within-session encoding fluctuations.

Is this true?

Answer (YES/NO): NO